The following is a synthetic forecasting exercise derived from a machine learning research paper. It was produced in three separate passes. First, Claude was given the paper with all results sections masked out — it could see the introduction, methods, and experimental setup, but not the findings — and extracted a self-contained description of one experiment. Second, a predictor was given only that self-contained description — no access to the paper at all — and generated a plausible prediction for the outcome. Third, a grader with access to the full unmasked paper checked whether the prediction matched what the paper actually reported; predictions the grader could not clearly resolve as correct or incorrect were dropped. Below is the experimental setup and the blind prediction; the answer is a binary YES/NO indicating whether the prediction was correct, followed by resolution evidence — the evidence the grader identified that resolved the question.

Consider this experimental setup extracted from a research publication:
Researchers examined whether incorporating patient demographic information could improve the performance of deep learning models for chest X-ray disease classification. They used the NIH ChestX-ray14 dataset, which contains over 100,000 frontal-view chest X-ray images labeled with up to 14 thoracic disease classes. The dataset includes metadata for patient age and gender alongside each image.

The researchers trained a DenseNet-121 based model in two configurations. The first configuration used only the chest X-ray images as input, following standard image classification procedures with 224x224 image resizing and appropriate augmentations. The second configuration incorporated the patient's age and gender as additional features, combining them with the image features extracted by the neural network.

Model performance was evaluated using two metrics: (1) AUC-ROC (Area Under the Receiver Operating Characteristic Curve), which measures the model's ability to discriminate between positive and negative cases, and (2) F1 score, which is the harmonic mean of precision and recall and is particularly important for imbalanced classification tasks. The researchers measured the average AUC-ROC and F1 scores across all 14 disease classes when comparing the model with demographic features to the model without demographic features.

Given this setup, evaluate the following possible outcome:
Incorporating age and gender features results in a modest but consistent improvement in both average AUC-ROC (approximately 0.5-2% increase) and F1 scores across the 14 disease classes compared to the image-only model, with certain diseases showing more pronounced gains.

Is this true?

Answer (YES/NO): NO